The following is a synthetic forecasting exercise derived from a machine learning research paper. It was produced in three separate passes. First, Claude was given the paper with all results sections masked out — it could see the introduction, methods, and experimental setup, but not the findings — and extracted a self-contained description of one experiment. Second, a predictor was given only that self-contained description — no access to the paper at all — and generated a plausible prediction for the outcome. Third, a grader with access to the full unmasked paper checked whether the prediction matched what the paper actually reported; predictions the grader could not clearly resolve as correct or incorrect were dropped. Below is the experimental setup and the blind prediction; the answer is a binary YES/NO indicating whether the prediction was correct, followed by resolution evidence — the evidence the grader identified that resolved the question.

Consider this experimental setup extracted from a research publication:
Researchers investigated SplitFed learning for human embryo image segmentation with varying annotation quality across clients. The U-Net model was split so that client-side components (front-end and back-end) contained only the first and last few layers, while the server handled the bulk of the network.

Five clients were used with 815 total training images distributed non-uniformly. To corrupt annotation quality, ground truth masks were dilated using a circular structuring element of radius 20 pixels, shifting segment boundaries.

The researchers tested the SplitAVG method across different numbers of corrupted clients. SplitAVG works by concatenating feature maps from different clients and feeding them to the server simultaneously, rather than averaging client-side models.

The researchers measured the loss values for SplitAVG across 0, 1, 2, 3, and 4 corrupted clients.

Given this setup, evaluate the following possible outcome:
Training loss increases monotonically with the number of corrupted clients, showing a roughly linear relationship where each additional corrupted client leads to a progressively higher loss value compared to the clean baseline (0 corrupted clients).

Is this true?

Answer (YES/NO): NO